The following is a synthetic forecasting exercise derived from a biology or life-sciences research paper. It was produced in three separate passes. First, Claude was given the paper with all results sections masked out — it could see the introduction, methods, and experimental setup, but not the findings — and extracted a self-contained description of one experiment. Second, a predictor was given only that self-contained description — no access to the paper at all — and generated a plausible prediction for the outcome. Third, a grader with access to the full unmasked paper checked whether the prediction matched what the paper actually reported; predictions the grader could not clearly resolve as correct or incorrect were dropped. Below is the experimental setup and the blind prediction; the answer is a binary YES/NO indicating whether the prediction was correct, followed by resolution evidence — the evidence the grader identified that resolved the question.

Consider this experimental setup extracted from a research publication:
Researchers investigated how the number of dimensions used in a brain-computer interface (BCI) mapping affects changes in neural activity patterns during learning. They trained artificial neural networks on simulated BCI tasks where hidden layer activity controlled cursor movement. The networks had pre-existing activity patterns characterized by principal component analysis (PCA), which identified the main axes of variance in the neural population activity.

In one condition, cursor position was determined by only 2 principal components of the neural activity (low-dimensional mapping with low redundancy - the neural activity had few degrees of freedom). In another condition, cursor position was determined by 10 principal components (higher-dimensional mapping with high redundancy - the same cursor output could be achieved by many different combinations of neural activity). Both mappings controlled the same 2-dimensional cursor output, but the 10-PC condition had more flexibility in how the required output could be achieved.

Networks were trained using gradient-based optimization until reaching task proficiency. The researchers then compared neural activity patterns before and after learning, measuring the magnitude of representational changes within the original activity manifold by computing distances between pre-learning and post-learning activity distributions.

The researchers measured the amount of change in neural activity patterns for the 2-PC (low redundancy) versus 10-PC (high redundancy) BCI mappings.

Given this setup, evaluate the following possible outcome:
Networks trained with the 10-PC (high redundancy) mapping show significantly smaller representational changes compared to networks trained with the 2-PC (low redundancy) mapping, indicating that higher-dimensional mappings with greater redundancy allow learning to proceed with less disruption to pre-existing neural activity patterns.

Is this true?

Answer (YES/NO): YES